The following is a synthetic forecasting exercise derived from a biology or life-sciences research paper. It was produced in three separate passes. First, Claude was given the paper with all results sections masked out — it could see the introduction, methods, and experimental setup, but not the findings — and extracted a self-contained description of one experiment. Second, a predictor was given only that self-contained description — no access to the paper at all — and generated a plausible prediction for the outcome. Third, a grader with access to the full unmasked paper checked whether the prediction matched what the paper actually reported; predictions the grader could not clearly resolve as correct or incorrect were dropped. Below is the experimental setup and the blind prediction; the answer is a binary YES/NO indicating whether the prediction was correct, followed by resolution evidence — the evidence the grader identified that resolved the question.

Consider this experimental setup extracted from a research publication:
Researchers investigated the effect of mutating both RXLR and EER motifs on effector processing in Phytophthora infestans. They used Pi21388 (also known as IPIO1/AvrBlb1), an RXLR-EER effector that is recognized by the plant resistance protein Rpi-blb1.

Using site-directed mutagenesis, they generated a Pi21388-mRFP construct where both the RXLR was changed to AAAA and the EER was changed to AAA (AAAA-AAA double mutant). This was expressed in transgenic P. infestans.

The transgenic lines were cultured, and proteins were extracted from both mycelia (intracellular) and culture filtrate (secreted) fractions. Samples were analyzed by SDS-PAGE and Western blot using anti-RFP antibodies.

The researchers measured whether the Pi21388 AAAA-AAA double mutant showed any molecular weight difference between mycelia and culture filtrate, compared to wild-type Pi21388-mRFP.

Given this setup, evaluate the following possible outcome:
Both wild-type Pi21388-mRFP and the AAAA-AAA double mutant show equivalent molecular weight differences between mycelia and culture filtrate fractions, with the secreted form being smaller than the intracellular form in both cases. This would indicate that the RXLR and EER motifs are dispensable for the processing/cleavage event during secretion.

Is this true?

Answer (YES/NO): NO